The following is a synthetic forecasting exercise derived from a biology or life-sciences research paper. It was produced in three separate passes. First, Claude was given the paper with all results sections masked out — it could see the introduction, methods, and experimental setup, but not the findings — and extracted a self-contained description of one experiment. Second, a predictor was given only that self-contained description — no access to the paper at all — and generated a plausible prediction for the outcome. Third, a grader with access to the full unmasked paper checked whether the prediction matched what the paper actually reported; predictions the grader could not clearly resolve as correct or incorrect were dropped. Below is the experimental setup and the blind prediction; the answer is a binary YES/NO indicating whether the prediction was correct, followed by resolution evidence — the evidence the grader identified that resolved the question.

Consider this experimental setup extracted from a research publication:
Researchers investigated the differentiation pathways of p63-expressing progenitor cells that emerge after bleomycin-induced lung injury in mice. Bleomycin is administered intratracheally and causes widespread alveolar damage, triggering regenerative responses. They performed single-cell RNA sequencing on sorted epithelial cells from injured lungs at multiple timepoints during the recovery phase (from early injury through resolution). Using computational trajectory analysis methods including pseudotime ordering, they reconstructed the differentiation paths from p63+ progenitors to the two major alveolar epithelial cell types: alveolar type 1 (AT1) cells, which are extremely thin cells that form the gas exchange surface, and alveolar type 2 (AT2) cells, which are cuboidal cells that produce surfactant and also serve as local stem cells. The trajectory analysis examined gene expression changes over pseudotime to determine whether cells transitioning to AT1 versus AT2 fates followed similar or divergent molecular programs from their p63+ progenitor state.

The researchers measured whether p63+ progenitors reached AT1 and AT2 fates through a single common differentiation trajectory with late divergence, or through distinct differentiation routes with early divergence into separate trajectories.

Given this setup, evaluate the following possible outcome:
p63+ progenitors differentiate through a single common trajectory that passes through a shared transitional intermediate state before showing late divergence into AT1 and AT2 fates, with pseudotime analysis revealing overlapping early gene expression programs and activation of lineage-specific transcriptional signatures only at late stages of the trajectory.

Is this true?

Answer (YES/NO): NO